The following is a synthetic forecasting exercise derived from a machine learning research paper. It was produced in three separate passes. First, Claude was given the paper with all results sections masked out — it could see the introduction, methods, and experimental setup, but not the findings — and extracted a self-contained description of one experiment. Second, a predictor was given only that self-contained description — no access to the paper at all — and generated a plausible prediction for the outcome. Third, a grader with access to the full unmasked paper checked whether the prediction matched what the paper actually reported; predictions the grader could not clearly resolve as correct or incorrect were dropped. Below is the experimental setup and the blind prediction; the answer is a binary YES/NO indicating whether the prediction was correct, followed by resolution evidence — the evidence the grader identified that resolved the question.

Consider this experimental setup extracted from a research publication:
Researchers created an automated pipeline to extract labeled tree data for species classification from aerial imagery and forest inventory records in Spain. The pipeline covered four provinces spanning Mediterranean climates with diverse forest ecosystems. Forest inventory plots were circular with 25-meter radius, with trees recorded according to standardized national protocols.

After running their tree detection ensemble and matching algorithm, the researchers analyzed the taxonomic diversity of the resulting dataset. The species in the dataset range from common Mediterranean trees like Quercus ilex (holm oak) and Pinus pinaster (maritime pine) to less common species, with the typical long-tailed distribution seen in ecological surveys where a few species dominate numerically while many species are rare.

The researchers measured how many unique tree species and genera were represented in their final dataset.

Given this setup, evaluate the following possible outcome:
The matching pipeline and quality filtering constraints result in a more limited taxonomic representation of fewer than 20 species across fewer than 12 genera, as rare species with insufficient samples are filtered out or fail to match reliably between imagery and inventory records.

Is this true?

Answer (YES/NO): NO